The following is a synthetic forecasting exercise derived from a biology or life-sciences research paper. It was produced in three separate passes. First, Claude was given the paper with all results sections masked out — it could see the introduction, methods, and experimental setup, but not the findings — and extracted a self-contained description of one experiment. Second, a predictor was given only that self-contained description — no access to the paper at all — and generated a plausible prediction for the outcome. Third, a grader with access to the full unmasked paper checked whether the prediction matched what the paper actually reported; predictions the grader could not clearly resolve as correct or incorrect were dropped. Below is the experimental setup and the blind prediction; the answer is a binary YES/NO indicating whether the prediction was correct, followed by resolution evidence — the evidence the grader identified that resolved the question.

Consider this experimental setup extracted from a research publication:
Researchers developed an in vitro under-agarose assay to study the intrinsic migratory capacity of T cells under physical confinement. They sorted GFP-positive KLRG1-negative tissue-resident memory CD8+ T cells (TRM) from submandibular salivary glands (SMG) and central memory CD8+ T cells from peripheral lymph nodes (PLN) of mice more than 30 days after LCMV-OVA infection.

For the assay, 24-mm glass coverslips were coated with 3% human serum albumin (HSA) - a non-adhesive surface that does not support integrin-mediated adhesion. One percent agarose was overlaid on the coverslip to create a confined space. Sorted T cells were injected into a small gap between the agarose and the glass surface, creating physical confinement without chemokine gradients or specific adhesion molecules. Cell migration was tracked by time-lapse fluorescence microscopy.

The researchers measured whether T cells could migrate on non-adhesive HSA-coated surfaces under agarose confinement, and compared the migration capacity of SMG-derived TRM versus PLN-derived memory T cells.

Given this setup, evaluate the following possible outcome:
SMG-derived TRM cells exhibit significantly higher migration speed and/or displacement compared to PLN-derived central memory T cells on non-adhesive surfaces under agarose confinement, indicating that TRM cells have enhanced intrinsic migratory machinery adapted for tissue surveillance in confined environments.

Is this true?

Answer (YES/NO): YES